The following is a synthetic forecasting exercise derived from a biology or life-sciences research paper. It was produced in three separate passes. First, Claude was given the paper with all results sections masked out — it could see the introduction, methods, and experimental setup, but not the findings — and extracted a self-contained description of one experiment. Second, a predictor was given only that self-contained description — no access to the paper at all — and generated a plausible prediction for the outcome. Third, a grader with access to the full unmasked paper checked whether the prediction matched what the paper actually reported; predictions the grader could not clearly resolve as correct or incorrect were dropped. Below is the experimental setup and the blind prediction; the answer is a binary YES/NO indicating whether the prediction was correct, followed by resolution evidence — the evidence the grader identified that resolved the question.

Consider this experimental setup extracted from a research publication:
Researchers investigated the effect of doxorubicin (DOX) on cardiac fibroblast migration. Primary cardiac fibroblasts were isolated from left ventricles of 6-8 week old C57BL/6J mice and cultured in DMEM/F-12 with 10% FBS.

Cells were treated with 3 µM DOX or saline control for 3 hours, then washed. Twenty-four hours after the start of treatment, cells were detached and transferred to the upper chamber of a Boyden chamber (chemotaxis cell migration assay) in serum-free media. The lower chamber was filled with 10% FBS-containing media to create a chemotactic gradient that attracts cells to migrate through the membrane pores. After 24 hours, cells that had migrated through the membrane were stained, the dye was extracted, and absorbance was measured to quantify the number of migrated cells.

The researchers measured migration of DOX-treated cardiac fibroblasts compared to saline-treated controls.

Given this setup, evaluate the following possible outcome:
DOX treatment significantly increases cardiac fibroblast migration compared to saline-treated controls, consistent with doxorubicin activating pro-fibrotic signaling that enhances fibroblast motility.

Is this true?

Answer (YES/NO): NO